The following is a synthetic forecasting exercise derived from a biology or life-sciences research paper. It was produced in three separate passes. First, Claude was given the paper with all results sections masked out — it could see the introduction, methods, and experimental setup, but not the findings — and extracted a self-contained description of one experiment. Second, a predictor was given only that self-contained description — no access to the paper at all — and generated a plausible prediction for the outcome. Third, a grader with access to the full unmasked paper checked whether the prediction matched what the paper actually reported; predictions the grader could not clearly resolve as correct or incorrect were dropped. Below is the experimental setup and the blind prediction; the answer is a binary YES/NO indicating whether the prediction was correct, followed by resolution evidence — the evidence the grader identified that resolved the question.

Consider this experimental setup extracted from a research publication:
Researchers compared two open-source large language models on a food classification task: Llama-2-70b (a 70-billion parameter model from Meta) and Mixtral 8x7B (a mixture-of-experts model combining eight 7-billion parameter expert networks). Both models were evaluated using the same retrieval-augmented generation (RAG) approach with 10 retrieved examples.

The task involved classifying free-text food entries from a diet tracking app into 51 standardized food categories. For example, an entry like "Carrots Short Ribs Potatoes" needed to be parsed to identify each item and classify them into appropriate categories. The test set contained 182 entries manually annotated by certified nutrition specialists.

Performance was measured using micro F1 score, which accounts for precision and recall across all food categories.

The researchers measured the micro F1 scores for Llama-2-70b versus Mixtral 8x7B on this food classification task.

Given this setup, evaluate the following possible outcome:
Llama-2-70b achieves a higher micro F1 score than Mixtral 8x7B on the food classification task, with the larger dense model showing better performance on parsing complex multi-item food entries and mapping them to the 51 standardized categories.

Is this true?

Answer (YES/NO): NO